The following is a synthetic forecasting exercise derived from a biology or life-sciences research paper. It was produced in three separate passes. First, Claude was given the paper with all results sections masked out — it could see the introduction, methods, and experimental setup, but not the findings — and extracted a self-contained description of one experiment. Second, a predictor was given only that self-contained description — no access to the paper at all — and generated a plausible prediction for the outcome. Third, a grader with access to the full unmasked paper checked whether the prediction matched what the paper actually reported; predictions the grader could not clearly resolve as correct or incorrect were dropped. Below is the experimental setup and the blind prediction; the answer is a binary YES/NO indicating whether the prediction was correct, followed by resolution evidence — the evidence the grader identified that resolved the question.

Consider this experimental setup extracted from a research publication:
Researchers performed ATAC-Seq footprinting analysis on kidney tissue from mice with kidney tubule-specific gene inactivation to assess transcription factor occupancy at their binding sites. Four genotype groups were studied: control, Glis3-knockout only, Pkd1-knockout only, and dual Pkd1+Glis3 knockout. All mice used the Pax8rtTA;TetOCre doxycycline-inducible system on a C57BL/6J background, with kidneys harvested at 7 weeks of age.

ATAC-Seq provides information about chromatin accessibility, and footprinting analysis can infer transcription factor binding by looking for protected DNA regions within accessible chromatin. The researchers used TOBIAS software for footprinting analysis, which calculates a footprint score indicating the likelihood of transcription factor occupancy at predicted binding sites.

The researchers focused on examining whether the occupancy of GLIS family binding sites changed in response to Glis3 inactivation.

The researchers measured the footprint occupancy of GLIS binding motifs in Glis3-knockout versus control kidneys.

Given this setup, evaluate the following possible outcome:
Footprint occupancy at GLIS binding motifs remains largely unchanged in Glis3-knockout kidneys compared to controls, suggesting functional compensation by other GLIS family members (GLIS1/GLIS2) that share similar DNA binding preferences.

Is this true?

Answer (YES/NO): NO